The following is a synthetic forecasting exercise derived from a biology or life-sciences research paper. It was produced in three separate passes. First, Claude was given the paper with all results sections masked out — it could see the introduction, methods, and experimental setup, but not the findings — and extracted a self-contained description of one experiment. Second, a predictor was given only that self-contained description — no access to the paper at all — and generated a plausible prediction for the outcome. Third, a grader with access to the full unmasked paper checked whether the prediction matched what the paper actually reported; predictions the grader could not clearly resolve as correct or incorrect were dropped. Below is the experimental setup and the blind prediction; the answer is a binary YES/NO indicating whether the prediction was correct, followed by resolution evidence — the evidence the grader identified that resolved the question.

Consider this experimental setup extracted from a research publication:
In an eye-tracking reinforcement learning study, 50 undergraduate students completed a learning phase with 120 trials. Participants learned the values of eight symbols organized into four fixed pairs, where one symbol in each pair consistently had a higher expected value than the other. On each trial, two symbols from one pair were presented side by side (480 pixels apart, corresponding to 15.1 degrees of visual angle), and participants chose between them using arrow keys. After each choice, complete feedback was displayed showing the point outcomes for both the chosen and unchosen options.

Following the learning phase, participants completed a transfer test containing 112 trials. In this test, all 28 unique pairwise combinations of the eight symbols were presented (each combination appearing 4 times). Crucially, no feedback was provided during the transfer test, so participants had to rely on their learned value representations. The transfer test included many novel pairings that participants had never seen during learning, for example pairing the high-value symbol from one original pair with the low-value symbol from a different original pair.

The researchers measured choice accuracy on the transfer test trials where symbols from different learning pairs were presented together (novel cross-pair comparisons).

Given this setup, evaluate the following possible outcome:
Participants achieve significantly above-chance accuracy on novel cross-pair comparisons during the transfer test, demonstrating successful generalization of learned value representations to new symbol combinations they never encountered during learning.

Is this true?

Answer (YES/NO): NO